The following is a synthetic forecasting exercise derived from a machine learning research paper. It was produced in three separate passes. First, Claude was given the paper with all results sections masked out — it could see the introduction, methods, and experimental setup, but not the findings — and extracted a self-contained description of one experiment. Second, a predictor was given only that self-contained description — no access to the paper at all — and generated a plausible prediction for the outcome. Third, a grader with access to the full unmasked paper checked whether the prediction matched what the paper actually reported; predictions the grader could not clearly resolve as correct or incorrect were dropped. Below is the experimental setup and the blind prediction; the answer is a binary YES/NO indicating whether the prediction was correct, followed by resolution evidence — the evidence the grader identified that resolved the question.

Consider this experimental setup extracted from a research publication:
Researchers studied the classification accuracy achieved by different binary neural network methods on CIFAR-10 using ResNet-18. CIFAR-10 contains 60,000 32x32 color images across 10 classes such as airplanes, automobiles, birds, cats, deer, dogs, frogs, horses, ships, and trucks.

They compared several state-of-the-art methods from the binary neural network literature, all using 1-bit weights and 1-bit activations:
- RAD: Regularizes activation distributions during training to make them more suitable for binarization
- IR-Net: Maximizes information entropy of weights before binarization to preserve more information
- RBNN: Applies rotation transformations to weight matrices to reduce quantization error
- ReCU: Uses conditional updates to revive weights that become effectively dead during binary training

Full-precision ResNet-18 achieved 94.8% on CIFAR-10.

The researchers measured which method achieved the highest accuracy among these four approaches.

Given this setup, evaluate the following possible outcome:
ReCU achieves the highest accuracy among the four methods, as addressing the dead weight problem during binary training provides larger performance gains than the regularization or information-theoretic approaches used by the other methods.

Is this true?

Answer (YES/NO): YES